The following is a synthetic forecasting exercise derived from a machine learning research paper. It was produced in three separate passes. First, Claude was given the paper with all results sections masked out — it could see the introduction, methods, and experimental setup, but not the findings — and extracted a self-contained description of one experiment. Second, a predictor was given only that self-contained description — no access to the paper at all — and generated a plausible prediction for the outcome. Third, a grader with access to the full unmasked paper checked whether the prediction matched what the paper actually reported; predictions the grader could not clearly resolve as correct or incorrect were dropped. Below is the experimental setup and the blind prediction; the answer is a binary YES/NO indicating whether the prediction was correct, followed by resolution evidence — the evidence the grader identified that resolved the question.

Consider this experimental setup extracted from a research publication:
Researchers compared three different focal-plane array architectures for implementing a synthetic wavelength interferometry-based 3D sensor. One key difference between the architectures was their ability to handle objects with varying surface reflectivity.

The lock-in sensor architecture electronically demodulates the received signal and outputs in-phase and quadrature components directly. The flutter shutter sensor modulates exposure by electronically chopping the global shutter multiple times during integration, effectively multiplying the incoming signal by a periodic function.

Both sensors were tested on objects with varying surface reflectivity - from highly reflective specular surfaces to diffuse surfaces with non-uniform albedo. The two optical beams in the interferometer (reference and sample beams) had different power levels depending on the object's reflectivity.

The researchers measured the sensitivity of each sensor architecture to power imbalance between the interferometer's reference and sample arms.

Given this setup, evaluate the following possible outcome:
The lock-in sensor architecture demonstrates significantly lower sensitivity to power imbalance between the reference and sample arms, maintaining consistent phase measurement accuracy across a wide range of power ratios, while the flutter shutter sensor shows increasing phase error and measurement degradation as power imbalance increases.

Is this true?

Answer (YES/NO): YES